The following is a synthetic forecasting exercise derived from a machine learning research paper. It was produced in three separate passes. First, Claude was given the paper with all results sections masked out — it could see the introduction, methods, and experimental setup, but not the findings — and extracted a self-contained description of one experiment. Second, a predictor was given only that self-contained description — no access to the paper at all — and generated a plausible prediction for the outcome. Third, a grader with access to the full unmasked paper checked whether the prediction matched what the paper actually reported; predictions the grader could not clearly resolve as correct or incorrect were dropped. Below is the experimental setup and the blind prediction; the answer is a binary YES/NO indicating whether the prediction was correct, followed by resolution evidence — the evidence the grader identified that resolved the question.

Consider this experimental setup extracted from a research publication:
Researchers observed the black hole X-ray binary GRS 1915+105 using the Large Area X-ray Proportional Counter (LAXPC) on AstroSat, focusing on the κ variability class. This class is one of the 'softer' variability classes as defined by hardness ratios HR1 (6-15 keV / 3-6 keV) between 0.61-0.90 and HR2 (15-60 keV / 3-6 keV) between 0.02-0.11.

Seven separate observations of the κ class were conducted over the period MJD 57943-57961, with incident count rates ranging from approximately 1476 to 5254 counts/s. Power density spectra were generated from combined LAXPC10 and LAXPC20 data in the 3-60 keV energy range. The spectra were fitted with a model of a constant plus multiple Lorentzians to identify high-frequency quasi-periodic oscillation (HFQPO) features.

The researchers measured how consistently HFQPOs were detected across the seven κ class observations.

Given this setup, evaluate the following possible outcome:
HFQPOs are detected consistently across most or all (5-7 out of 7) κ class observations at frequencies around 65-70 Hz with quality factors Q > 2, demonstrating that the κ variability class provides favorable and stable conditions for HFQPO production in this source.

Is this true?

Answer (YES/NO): NO